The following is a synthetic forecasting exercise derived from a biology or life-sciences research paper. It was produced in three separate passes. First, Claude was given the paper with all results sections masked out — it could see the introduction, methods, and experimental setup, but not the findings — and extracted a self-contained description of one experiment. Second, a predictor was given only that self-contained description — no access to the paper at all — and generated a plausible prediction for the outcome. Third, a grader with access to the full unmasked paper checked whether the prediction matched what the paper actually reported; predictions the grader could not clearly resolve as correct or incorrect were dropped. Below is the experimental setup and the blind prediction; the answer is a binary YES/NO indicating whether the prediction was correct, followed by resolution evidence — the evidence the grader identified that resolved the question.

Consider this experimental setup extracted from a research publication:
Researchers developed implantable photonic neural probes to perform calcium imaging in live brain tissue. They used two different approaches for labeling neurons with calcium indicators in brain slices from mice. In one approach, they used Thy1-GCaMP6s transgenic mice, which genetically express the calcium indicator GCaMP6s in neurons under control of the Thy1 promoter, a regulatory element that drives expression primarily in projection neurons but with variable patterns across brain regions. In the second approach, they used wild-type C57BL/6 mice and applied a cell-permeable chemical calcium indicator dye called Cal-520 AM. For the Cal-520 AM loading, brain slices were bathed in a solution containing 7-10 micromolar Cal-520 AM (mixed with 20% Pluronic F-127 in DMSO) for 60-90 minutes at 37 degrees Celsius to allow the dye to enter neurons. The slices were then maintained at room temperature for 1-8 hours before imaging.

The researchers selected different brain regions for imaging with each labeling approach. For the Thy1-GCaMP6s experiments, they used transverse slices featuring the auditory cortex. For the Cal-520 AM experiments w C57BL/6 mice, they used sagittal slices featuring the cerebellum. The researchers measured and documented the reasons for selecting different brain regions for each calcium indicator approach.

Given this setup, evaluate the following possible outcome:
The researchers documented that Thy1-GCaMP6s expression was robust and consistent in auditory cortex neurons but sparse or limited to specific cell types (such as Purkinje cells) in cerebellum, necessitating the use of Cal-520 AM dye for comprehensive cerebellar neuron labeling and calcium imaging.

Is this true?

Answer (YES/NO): NO